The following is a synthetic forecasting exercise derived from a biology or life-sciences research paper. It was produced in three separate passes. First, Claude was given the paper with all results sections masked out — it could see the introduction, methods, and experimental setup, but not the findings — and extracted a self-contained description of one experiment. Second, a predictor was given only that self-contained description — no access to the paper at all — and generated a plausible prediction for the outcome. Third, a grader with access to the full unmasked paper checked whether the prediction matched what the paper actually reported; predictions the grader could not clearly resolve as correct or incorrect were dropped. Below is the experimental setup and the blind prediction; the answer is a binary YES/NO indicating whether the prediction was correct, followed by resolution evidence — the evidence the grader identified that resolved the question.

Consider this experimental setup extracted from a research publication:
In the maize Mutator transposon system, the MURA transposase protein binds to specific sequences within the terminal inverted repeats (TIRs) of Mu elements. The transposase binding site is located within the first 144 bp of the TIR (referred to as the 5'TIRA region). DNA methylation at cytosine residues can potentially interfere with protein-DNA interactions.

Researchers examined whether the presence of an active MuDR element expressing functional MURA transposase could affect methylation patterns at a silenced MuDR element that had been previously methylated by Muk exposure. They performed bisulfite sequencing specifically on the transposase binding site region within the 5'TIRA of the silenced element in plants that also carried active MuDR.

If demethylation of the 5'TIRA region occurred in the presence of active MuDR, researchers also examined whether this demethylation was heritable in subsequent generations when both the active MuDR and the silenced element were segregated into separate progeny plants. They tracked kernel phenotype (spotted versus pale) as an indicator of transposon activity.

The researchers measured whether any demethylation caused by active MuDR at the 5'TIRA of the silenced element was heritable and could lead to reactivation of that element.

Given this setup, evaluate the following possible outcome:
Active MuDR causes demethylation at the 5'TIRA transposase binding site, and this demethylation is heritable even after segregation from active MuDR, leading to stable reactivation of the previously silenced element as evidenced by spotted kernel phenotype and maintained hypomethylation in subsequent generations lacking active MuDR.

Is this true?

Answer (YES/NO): NO